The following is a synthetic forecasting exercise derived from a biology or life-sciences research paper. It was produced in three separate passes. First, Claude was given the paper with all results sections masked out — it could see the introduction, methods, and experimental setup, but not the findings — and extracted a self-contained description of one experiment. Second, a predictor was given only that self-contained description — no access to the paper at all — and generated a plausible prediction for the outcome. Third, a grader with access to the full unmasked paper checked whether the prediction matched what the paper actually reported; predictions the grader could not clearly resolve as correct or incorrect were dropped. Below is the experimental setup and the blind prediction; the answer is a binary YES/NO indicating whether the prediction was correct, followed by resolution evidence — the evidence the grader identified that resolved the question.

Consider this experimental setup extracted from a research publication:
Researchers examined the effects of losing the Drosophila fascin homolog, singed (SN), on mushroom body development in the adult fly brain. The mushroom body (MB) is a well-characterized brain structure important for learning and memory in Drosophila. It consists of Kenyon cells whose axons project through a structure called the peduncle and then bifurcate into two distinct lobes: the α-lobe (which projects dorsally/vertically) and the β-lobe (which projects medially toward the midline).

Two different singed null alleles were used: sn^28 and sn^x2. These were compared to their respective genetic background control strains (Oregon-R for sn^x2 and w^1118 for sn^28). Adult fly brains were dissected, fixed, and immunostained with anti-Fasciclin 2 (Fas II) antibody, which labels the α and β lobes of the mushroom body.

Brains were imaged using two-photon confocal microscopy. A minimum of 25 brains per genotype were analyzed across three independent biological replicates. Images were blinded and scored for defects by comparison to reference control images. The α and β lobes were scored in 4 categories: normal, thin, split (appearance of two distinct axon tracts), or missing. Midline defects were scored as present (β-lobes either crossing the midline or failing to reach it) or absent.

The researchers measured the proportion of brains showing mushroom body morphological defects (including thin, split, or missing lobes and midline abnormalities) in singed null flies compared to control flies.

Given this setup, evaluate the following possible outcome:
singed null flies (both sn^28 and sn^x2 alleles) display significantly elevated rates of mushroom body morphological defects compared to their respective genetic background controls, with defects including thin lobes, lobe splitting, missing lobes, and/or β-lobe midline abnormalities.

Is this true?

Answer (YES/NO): YES